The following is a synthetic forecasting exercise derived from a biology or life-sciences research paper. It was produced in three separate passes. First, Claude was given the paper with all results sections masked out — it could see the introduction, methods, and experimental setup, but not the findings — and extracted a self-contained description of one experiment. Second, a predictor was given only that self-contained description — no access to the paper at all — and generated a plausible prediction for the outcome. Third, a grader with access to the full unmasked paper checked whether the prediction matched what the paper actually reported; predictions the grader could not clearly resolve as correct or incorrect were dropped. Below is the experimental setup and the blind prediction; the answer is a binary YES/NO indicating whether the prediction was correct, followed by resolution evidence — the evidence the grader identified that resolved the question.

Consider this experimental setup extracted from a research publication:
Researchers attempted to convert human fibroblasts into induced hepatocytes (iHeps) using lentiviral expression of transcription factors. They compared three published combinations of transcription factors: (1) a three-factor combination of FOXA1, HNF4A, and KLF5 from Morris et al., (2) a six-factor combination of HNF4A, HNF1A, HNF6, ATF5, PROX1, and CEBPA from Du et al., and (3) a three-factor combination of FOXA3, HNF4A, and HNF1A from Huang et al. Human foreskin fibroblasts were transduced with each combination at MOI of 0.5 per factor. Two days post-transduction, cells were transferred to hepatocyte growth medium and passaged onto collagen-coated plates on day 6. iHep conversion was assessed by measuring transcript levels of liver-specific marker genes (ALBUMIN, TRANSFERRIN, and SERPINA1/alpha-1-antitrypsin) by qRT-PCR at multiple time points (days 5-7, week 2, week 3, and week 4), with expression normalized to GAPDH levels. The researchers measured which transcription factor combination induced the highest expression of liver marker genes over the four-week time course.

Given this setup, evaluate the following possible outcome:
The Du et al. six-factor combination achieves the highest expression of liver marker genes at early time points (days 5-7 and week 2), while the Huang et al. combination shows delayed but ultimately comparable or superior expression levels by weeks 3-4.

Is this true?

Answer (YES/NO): NO